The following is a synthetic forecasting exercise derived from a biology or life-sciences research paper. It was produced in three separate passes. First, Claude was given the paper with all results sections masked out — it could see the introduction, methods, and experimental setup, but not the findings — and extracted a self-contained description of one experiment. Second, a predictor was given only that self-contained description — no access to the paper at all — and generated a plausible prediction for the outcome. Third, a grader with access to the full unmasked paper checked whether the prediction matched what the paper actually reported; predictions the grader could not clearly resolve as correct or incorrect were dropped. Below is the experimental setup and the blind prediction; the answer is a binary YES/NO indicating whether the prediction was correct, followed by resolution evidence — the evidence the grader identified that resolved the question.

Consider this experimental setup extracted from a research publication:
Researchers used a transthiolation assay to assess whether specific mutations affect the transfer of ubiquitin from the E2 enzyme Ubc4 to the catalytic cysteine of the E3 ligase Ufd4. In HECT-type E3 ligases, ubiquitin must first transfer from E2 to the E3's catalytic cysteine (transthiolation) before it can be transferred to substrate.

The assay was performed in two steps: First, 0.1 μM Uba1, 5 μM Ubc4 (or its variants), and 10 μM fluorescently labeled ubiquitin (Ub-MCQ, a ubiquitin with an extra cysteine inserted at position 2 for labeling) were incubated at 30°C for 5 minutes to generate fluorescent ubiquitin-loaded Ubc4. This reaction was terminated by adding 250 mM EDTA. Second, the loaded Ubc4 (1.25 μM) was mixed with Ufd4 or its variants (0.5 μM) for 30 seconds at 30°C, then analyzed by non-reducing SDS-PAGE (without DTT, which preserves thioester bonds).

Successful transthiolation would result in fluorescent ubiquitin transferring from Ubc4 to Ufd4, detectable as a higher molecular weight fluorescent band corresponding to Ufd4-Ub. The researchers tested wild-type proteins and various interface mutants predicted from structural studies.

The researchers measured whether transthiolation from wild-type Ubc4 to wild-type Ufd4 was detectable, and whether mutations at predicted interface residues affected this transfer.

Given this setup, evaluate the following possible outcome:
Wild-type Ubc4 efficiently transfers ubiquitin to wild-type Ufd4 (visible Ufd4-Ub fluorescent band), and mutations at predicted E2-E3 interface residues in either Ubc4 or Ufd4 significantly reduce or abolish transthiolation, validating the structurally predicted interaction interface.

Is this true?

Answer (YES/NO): YES